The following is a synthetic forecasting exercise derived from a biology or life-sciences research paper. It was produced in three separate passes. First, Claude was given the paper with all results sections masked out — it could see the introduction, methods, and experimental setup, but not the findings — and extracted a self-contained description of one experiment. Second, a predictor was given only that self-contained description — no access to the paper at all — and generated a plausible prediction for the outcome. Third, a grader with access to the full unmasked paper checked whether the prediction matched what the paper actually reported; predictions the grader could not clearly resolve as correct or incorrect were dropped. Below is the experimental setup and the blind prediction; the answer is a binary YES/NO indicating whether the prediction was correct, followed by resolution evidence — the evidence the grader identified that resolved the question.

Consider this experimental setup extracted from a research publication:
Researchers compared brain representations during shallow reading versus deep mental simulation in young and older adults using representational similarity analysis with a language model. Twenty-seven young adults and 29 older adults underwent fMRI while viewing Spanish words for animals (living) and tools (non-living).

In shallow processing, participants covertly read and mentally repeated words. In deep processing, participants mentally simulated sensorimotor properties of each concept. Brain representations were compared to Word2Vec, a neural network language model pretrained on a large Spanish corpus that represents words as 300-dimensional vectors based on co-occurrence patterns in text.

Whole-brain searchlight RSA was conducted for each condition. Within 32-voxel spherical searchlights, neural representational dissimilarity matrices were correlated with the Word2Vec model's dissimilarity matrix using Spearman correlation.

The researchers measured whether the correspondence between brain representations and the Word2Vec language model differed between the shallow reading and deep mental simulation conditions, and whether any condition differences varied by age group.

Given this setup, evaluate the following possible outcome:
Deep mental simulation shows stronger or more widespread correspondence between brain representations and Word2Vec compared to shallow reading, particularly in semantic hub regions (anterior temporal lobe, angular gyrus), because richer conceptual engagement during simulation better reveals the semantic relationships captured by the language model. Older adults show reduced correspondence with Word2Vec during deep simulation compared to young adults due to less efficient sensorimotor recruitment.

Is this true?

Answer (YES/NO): NO